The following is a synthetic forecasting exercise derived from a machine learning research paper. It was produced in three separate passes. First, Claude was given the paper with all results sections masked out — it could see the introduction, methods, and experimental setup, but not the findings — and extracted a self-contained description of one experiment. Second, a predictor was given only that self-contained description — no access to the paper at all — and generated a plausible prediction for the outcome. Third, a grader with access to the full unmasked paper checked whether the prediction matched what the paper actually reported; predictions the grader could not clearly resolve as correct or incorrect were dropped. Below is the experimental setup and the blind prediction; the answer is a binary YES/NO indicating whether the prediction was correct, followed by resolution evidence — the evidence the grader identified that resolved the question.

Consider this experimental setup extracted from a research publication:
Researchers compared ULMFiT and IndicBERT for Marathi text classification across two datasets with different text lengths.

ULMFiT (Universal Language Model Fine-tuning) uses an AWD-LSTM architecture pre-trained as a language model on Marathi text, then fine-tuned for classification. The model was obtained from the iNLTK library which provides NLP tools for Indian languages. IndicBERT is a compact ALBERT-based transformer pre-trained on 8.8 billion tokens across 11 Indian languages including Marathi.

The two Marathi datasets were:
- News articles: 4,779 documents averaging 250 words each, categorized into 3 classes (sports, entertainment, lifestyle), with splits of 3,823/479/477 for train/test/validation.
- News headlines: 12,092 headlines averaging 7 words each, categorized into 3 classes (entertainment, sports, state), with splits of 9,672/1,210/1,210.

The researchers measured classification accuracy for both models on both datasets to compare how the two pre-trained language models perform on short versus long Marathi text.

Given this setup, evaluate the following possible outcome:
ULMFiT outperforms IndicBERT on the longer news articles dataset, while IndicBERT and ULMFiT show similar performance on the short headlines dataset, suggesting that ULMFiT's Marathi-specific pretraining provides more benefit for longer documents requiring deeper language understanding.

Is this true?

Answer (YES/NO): NO